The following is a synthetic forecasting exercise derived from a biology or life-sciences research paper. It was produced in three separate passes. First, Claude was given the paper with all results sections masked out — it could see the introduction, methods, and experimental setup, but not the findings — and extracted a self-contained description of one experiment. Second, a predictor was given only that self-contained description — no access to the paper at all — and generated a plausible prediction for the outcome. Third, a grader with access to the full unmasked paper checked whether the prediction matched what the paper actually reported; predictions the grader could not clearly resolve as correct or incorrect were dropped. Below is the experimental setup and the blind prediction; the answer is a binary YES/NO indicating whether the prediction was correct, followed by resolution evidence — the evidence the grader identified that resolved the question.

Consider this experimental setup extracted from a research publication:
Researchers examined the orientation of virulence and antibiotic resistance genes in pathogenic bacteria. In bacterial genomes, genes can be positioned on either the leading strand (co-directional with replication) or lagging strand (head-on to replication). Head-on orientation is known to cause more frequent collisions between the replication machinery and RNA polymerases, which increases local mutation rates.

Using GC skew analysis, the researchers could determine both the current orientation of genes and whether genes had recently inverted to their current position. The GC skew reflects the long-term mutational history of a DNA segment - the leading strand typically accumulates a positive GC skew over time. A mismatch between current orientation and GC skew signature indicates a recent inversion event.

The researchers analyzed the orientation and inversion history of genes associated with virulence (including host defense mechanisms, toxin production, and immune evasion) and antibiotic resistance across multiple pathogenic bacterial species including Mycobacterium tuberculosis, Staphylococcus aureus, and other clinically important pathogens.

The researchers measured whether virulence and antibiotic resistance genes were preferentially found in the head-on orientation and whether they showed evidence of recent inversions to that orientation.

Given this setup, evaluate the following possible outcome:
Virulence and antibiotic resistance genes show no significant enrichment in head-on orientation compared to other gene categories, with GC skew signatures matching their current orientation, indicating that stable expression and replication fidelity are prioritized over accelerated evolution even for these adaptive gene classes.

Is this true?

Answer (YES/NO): NO